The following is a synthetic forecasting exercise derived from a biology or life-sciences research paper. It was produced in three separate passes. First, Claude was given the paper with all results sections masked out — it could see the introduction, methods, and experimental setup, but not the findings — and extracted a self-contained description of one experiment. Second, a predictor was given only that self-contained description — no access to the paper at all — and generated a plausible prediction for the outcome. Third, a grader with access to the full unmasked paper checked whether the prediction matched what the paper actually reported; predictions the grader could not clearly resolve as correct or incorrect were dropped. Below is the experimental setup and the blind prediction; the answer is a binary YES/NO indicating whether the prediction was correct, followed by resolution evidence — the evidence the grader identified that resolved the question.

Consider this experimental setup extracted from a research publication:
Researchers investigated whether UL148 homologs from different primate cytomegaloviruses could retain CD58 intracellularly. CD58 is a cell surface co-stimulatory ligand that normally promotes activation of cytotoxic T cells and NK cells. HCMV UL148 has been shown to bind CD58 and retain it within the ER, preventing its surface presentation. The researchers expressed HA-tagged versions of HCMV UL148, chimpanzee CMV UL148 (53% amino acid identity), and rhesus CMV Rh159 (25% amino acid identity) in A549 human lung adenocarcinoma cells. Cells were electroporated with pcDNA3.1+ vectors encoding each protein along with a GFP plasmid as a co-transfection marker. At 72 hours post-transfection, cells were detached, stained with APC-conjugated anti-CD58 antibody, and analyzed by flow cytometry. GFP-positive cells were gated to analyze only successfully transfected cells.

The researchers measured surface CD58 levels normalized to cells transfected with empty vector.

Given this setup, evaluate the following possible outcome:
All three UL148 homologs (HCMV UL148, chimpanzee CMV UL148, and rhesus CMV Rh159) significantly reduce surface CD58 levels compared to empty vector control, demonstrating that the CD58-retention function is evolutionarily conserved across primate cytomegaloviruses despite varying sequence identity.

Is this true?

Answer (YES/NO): NO